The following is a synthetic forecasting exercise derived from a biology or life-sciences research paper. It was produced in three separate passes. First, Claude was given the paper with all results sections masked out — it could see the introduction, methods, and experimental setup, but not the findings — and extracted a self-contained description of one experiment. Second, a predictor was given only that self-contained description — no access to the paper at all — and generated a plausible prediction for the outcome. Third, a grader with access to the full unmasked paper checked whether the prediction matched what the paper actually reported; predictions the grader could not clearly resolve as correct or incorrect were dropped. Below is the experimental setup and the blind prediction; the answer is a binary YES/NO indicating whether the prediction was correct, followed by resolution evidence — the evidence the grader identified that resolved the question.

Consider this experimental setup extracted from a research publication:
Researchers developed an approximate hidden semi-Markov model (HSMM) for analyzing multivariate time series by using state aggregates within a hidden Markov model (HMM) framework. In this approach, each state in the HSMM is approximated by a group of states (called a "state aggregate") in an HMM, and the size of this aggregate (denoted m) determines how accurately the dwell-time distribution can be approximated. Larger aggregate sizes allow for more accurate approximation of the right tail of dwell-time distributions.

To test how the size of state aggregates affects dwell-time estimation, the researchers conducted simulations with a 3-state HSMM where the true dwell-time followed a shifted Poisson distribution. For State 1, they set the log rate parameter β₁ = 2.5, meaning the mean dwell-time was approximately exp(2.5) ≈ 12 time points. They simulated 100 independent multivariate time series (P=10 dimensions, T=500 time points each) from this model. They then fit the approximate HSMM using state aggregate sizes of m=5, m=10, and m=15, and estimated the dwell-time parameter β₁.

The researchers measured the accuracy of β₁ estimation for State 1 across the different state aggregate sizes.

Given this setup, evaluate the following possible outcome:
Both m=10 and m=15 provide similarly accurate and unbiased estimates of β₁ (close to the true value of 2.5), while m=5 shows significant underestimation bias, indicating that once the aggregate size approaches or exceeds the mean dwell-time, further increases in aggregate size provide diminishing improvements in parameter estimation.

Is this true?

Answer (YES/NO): NO